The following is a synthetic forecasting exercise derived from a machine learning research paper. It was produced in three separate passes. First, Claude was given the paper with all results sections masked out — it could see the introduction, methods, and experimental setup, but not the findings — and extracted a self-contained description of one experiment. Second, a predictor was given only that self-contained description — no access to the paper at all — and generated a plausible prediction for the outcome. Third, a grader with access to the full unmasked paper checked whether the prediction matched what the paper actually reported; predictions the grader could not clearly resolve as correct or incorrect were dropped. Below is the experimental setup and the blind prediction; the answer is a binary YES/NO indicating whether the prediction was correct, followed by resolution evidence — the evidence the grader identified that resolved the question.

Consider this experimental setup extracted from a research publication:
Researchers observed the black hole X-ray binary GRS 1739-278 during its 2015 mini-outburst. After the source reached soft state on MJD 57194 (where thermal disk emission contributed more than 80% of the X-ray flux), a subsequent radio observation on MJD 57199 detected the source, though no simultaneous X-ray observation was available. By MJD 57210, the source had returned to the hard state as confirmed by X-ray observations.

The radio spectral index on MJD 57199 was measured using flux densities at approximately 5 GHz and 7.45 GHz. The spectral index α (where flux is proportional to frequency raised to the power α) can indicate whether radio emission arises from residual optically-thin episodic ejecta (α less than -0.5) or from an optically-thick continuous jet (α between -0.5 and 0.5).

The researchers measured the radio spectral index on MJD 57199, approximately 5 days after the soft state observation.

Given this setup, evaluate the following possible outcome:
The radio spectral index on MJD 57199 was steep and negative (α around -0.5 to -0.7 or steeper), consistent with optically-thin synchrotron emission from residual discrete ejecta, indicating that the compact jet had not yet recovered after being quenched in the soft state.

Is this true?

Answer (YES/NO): YES